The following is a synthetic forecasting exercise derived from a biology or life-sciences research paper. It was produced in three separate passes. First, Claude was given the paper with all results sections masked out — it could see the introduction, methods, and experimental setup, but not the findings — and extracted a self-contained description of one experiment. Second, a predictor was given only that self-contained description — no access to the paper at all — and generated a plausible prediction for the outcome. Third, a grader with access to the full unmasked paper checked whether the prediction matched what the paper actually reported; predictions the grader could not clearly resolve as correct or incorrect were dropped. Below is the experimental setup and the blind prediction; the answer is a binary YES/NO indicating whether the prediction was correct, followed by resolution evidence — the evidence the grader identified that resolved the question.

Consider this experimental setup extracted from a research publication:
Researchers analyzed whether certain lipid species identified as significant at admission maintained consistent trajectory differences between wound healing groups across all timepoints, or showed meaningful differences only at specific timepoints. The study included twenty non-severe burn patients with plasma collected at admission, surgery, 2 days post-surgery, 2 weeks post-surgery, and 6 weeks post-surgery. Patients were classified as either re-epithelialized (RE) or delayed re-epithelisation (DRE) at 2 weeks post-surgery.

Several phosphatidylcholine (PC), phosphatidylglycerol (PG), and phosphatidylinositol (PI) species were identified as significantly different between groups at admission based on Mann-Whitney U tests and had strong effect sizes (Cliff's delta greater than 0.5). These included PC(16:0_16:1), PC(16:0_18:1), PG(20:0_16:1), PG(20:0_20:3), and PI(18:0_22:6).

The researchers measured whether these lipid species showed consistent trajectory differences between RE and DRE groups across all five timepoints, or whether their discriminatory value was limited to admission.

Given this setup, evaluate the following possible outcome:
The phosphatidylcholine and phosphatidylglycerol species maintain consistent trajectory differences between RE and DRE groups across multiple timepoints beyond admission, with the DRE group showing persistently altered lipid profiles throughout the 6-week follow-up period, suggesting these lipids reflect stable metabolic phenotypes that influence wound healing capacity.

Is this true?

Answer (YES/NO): NO